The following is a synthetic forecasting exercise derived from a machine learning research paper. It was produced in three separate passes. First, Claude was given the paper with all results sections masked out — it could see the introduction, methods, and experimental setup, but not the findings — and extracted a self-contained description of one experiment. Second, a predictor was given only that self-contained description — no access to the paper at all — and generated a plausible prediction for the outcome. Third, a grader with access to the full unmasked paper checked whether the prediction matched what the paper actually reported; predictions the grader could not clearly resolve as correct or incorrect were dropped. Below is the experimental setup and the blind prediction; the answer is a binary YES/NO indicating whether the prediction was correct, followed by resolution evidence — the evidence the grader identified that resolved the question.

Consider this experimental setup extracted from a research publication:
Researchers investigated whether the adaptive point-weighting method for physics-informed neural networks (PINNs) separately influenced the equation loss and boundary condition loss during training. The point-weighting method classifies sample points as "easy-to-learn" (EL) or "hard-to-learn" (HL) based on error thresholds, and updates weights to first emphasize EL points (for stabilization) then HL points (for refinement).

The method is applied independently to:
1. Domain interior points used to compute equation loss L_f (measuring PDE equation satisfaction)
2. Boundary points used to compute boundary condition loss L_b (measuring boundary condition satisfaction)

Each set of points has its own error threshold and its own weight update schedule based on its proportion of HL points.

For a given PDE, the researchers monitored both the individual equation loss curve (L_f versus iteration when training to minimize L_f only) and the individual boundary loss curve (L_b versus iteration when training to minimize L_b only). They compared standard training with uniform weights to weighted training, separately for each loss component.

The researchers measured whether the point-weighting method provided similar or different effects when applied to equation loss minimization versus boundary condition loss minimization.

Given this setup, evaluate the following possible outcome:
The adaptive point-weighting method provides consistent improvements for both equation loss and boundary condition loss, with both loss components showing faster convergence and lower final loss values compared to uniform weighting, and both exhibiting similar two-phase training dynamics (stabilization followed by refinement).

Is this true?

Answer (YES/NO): NO